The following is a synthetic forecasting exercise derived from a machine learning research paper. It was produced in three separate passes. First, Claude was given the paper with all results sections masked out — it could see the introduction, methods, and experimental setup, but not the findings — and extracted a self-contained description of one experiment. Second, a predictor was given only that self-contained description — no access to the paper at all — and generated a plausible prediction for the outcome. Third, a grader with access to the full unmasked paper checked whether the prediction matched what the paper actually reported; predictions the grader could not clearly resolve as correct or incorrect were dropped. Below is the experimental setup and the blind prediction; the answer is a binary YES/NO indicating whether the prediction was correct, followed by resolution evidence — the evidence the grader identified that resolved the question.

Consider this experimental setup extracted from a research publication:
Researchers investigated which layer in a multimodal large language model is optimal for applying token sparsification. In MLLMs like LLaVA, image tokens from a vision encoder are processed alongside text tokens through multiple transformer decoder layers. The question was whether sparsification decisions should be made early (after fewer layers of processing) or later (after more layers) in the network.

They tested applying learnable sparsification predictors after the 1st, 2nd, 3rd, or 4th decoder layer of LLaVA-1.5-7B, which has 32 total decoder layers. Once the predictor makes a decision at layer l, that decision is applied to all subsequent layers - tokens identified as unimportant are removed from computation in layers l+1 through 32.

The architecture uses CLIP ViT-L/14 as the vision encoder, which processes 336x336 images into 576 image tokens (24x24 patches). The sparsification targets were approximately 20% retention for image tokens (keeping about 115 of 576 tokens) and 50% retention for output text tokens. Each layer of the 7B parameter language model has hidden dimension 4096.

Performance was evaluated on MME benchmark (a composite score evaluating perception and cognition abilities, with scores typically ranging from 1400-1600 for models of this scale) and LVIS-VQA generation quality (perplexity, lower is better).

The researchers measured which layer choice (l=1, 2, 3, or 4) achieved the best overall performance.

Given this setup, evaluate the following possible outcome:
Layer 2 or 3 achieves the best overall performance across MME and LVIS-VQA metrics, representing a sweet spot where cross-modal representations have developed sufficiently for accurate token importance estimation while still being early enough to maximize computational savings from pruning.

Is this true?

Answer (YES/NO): NO